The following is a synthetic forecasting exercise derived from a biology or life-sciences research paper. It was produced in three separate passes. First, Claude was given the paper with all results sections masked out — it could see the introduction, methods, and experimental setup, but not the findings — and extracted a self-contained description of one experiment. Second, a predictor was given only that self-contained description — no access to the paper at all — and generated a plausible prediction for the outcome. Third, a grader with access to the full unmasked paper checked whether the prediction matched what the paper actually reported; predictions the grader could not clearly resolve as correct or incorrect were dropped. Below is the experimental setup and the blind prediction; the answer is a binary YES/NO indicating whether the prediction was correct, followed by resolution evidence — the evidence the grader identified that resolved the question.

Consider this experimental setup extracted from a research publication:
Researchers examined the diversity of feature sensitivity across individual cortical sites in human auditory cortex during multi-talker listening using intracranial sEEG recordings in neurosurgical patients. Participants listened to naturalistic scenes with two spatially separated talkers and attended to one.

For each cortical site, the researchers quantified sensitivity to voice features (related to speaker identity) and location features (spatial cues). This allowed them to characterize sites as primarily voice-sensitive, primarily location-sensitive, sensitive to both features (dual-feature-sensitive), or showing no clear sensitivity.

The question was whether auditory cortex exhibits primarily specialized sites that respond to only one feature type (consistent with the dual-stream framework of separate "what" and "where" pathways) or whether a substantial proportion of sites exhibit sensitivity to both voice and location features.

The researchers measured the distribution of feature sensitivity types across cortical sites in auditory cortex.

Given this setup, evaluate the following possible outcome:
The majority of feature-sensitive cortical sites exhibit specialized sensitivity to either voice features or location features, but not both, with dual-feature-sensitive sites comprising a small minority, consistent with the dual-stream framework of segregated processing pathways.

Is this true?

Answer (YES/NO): NO